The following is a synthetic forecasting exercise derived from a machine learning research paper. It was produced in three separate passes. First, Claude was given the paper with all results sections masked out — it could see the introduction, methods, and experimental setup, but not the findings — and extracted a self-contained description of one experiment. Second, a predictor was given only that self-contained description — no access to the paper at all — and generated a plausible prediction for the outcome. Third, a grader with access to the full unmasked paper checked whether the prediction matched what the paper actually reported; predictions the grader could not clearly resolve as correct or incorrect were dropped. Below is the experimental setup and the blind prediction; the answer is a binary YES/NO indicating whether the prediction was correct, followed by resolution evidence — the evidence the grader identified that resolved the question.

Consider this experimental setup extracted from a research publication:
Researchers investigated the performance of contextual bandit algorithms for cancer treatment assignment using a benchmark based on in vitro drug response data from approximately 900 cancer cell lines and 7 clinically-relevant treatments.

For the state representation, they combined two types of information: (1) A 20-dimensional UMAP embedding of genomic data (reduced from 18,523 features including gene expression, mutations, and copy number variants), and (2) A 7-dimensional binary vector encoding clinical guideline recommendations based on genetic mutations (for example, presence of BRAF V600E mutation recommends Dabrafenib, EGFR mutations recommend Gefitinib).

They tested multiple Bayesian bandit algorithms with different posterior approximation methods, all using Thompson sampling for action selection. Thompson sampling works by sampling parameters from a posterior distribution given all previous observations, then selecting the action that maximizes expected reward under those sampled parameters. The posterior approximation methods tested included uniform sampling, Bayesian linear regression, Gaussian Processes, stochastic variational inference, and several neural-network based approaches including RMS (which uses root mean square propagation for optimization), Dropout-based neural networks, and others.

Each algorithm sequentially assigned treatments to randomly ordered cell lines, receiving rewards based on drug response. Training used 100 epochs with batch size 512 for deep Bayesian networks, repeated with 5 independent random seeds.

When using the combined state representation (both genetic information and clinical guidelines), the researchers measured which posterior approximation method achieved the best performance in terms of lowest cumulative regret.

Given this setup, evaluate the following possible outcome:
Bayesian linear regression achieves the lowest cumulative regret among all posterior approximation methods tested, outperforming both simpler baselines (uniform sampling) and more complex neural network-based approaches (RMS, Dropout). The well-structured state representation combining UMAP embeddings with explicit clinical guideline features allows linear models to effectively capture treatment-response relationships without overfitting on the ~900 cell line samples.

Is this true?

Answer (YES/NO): NO